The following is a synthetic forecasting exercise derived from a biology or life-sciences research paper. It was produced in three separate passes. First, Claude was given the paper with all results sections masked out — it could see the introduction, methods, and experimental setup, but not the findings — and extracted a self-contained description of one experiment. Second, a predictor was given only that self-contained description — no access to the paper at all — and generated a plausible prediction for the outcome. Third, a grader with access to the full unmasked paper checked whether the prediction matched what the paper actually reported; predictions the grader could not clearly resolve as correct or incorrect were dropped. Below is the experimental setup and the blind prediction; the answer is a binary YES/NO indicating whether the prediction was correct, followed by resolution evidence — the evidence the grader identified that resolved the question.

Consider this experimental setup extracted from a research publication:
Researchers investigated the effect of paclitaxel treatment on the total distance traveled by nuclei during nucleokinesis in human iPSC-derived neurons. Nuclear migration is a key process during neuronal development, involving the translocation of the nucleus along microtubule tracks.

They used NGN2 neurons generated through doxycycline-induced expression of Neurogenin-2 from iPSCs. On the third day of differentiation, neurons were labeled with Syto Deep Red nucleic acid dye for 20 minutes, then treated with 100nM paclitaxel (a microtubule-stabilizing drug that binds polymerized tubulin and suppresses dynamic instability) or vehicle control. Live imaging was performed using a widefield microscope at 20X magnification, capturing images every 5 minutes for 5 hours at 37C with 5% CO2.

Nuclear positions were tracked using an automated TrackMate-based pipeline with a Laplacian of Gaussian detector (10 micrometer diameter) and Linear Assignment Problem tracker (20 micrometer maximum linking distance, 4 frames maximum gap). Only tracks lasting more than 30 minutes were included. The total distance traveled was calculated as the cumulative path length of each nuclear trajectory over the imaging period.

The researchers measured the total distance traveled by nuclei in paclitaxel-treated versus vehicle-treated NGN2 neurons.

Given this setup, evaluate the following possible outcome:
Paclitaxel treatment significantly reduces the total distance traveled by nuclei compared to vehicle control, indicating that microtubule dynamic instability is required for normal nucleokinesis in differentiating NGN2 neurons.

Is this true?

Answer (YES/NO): YES